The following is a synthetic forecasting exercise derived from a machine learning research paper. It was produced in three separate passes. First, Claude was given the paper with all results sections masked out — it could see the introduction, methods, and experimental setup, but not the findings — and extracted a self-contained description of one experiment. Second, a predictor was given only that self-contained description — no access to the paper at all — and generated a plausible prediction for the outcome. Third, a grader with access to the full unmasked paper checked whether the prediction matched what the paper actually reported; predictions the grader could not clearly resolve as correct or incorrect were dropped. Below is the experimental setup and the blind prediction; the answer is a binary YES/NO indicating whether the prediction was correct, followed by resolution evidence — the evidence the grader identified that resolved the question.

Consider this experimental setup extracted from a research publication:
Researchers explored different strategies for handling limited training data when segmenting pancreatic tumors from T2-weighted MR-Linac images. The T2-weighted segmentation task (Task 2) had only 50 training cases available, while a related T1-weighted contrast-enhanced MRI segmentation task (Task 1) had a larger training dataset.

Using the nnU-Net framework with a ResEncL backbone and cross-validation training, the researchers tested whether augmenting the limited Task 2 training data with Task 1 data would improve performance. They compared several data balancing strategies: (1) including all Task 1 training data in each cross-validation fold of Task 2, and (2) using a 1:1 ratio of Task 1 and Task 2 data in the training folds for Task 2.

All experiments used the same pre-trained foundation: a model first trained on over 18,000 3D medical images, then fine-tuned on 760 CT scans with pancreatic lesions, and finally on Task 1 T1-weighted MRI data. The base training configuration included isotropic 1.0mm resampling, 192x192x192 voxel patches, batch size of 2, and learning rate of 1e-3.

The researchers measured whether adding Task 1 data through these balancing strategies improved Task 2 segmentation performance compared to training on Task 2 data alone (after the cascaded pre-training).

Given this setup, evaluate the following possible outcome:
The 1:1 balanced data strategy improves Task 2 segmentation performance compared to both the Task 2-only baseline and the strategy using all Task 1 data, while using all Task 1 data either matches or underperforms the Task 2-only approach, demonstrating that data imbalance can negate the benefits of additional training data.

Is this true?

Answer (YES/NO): NO